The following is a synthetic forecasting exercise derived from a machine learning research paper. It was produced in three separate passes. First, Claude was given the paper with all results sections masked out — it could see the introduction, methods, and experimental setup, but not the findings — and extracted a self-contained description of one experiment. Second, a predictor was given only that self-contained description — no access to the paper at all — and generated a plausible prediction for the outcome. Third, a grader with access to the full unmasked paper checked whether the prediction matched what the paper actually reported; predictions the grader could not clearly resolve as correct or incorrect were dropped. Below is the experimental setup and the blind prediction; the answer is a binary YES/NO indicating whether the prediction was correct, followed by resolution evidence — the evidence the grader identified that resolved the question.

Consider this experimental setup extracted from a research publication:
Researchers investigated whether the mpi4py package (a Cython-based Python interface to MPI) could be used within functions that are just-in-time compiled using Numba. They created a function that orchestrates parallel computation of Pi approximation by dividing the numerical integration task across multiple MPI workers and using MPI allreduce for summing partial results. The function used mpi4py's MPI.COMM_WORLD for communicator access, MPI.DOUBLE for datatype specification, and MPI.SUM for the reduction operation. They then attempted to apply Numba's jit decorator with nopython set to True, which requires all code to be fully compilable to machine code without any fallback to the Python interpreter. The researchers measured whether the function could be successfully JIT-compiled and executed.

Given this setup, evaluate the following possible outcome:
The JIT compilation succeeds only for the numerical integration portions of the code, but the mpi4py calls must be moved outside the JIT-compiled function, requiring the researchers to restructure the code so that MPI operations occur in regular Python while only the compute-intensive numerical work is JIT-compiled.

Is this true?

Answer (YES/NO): NO